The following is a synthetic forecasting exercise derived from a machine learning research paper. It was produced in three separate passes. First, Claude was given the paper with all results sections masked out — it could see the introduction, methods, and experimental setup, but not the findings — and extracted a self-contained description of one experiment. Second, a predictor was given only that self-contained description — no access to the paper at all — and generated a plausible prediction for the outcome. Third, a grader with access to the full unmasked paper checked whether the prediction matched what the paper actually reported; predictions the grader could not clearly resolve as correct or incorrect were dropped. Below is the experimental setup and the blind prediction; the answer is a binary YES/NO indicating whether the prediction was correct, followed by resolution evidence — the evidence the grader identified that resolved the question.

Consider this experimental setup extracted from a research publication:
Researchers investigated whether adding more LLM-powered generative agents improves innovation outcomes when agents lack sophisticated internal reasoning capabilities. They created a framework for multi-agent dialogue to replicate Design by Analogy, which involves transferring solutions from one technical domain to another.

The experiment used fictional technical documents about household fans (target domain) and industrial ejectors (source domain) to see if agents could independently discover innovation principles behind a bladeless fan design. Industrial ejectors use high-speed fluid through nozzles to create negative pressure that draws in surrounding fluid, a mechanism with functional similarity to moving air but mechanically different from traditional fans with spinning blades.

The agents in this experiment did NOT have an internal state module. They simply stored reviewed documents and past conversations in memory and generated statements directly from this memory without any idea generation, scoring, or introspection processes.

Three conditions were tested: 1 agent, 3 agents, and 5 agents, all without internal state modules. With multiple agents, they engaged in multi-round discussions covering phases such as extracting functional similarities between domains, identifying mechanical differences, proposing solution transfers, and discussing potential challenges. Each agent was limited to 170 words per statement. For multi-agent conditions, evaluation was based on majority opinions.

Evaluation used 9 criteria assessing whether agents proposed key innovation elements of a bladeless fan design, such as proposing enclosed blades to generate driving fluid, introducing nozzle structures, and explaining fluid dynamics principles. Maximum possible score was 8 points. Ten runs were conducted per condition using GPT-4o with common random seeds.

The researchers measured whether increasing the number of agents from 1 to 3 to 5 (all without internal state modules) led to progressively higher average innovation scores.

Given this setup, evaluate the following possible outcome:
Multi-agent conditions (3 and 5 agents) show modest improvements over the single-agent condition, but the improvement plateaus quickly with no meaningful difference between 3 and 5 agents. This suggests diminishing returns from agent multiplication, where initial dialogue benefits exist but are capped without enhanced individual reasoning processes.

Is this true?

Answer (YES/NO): YES